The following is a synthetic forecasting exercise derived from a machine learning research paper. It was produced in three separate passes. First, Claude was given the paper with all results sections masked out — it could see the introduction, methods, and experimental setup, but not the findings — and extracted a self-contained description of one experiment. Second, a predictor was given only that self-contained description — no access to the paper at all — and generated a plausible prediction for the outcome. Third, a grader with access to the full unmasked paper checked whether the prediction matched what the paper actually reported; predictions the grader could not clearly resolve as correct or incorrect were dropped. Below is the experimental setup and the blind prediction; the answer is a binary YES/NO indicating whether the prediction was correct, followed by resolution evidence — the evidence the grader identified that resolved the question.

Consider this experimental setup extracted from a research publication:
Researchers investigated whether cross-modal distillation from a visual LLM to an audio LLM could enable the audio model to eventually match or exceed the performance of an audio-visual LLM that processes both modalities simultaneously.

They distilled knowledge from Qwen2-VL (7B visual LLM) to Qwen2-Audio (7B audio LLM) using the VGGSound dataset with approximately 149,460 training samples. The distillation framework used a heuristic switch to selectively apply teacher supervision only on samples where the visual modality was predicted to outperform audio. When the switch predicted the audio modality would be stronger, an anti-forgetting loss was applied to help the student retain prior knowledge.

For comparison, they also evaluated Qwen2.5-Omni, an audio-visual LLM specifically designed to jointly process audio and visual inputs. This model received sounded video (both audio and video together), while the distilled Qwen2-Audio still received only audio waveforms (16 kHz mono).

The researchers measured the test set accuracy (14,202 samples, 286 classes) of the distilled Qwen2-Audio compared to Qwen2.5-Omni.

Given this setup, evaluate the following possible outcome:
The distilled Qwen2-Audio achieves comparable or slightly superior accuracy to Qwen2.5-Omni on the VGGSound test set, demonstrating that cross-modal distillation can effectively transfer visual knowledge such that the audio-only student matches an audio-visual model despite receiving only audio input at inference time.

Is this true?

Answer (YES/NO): YES